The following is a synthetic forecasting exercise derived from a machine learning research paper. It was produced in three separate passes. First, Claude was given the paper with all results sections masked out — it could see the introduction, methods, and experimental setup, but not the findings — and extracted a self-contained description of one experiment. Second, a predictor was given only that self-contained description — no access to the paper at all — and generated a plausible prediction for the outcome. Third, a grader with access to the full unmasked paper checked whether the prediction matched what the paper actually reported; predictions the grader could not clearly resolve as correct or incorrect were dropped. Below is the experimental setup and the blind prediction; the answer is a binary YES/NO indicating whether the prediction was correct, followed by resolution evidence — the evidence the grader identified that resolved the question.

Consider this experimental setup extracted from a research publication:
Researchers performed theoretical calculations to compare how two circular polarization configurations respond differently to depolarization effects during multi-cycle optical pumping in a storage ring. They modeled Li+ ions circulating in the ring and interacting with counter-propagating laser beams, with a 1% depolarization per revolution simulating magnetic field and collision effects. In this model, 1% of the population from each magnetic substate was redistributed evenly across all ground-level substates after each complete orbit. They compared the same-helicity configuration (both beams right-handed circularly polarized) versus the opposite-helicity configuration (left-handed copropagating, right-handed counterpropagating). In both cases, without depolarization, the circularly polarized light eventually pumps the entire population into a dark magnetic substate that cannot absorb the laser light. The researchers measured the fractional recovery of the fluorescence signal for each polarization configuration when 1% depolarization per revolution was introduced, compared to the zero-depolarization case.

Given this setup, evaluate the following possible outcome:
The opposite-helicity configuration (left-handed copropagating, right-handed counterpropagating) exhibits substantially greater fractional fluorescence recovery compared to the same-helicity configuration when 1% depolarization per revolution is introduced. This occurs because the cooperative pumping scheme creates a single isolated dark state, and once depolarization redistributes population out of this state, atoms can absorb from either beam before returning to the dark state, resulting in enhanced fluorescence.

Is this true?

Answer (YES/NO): NO